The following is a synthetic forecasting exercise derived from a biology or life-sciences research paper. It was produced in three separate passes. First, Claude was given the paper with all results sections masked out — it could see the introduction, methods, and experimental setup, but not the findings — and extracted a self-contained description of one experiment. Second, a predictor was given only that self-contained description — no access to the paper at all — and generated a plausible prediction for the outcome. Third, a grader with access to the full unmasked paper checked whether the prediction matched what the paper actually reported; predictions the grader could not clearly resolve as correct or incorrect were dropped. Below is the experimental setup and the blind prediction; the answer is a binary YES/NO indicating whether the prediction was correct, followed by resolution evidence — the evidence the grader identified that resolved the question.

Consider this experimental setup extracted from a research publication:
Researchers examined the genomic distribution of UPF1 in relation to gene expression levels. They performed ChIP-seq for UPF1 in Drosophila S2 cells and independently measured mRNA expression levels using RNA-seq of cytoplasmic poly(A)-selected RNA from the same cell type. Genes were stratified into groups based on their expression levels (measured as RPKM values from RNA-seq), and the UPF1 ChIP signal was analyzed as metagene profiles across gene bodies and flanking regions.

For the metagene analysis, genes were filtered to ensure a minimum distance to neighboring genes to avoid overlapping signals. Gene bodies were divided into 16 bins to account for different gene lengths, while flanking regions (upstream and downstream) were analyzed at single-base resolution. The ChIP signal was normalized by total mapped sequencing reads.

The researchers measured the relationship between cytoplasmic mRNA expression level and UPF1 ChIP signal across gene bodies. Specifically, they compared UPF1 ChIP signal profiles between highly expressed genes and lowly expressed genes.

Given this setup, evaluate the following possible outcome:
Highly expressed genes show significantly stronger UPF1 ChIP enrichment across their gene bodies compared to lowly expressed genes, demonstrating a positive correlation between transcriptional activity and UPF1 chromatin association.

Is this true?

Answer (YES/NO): YES